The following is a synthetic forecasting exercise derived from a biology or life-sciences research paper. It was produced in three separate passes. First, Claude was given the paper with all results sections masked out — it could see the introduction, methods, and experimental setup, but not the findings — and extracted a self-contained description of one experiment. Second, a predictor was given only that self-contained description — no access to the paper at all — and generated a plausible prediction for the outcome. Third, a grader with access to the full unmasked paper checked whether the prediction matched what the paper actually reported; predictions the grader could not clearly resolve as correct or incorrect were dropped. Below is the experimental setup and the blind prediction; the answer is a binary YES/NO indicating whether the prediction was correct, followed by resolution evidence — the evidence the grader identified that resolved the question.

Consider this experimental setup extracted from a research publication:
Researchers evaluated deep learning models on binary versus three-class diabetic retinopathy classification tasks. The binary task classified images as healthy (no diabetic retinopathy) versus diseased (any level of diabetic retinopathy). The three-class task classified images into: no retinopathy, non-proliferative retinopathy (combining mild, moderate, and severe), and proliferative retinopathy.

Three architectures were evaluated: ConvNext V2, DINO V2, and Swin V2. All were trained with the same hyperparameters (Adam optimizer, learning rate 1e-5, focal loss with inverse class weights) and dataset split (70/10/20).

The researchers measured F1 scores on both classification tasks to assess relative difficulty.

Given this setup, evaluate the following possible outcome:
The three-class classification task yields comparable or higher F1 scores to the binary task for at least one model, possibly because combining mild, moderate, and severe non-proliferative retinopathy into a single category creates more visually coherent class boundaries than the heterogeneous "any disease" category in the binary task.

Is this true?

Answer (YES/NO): NO